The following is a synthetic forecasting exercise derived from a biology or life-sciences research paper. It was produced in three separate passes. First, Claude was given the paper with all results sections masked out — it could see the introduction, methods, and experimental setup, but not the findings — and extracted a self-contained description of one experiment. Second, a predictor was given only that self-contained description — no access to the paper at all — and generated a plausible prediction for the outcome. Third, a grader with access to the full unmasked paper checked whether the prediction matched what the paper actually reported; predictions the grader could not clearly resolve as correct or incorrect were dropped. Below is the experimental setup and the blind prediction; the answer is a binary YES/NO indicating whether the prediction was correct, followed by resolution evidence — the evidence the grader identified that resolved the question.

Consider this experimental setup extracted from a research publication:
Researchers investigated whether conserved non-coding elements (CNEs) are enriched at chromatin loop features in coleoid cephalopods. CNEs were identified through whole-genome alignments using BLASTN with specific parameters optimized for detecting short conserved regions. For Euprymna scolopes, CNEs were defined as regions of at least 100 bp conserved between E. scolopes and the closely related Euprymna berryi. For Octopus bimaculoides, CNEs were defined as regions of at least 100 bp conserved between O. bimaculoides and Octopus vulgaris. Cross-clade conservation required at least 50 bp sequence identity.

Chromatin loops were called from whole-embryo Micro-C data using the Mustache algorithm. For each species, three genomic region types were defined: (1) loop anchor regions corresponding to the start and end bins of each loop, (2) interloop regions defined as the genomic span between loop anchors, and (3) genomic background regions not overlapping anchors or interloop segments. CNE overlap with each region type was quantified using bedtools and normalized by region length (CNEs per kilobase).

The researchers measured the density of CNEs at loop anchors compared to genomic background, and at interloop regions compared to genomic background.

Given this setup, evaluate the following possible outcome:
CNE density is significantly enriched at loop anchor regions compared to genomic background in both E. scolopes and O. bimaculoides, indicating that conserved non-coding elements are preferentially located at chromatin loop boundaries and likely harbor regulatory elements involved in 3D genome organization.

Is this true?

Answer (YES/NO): YES